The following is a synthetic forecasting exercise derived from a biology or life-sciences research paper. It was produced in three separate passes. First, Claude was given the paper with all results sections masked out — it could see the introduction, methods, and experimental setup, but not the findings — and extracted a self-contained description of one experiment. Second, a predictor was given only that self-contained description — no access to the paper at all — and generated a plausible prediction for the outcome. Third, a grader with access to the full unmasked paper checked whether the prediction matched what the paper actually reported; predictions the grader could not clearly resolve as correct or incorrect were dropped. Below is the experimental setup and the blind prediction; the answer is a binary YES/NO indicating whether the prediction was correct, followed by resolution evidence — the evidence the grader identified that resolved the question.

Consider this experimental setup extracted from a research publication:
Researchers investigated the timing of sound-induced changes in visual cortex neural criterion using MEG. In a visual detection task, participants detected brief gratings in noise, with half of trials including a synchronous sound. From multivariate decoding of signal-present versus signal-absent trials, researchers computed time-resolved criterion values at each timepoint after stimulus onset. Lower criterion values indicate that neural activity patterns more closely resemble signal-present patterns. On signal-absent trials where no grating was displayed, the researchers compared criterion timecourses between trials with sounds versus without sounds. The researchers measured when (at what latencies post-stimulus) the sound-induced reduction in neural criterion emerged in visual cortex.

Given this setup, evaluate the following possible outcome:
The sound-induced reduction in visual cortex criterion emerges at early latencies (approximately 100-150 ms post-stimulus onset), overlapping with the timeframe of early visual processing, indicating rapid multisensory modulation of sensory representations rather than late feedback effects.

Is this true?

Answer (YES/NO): NO